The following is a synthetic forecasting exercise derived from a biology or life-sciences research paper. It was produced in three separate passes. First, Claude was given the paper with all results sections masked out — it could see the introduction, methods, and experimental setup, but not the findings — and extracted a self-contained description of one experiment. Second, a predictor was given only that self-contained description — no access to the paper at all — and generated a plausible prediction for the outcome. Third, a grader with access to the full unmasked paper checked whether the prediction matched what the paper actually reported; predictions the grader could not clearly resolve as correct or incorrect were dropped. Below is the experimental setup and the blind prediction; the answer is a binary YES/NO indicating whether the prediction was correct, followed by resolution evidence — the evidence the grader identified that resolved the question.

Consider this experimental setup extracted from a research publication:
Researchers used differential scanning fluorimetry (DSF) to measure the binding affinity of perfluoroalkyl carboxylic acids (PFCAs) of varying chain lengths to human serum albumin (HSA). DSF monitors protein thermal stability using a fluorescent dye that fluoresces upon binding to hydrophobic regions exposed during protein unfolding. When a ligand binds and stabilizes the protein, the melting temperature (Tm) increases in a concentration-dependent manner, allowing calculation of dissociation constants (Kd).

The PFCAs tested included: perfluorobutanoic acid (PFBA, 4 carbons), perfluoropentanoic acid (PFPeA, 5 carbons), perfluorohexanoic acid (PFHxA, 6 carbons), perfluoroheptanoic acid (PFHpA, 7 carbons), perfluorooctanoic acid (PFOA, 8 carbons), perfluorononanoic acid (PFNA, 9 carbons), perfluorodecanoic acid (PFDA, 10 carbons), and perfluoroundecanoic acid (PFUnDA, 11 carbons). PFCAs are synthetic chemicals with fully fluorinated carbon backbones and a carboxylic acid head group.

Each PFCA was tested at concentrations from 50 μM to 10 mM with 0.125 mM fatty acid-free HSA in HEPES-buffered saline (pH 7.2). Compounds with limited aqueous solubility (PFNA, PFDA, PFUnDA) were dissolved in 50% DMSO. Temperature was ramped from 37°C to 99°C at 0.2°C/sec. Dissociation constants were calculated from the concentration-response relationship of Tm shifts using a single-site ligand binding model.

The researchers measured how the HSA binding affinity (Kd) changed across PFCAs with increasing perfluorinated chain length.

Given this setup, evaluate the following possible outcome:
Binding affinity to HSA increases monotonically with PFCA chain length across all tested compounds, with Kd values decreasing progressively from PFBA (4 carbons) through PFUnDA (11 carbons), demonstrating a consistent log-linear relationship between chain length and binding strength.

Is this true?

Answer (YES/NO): NO